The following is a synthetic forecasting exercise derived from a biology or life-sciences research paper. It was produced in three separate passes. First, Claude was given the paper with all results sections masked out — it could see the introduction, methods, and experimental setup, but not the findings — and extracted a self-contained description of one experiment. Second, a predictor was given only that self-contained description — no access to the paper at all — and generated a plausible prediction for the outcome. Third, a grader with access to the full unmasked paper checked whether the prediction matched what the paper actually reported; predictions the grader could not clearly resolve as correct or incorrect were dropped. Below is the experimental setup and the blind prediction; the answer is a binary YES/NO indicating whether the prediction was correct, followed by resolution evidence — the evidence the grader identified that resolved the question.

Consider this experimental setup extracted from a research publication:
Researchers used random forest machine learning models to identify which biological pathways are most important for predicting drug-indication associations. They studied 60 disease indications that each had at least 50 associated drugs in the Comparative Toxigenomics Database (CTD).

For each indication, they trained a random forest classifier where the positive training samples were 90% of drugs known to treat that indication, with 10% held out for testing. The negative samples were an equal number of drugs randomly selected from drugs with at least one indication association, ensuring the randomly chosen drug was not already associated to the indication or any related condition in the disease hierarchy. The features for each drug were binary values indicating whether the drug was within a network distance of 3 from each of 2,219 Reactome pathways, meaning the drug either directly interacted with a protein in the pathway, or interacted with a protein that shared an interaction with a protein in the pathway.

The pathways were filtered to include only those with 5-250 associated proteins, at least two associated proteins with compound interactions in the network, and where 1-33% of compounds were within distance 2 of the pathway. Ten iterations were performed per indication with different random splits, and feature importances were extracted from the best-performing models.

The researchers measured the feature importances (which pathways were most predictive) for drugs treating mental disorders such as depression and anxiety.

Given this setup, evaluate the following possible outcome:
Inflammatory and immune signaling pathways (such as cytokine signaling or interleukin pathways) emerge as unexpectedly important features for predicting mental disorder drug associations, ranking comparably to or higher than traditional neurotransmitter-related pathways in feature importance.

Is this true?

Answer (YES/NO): NO